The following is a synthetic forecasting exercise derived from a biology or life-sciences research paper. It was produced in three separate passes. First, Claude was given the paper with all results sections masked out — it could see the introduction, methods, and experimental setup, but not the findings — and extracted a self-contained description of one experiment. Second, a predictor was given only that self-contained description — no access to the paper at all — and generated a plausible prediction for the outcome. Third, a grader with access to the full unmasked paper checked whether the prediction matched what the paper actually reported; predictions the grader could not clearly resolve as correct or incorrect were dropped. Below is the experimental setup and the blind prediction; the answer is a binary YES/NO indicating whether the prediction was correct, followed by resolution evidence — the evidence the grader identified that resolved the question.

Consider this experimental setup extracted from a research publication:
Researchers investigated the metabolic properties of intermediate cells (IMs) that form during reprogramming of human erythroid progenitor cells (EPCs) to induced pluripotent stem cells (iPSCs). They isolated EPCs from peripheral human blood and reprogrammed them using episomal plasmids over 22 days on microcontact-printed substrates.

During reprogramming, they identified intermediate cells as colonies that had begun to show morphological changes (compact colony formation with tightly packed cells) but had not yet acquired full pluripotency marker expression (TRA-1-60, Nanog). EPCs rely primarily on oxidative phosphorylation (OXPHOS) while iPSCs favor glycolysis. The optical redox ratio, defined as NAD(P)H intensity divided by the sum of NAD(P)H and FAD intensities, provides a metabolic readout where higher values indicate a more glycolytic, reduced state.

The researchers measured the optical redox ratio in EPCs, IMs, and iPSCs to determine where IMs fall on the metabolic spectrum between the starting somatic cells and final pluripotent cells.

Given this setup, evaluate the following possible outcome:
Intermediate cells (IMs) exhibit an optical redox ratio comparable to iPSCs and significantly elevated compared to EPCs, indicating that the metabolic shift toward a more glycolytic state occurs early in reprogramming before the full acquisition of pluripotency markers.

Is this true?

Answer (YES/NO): NO